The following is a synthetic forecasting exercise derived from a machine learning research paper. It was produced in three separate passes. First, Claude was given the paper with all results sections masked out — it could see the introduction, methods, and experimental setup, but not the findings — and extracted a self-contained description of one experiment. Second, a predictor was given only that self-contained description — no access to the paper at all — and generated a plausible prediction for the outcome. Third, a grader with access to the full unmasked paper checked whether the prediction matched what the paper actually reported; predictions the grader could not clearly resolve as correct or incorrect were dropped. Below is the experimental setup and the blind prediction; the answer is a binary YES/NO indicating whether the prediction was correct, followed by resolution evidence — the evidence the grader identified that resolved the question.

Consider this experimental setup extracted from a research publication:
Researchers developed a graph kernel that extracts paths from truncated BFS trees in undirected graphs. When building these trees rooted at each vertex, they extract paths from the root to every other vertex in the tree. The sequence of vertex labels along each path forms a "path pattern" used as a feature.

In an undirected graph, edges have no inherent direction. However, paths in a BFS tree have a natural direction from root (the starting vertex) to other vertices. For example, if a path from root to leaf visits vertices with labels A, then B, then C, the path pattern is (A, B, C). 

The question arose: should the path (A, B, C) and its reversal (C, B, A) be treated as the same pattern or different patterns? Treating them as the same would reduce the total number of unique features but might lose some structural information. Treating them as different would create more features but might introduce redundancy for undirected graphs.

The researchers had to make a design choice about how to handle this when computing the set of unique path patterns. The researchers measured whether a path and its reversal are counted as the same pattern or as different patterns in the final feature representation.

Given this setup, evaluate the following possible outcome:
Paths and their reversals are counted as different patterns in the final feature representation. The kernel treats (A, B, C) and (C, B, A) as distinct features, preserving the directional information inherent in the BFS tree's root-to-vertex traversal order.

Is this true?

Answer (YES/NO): NO